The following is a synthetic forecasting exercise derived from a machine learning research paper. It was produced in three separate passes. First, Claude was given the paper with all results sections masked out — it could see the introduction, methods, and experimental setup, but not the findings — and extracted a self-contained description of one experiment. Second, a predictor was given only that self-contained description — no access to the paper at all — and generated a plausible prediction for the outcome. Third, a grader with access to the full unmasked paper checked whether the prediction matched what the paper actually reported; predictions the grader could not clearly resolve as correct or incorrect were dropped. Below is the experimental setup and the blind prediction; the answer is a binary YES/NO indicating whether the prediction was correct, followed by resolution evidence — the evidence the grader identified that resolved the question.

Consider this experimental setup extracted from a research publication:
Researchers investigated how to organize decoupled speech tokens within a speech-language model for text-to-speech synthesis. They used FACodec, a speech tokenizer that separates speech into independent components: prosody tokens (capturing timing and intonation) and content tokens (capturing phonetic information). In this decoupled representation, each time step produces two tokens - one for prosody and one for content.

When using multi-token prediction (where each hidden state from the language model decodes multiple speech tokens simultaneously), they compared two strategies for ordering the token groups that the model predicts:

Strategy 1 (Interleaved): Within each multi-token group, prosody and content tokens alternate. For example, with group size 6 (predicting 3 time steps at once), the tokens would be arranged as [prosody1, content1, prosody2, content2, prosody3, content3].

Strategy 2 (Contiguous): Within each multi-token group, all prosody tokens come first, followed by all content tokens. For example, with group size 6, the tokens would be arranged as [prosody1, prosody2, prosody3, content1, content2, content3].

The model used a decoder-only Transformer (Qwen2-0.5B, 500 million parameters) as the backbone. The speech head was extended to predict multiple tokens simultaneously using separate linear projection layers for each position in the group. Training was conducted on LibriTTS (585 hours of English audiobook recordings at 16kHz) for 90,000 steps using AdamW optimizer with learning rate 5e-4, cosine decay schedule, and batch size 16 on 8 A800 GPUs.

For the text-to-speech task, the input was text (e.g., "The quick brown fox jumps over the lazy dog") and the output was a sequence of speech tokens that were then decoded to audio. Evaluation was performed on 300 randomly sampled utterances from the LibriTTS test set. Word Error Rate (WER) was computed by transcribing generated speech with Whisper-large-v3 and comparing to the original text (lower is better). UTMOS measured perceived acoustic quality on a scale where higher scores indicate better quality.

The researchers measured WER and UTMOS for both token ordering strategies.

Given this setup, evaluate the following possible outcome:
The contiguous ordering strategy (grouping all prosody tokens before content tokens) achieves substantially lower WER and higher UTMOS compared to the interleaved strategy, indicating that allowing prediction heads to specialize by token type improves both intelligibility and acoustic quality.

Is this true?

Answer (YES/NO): NO